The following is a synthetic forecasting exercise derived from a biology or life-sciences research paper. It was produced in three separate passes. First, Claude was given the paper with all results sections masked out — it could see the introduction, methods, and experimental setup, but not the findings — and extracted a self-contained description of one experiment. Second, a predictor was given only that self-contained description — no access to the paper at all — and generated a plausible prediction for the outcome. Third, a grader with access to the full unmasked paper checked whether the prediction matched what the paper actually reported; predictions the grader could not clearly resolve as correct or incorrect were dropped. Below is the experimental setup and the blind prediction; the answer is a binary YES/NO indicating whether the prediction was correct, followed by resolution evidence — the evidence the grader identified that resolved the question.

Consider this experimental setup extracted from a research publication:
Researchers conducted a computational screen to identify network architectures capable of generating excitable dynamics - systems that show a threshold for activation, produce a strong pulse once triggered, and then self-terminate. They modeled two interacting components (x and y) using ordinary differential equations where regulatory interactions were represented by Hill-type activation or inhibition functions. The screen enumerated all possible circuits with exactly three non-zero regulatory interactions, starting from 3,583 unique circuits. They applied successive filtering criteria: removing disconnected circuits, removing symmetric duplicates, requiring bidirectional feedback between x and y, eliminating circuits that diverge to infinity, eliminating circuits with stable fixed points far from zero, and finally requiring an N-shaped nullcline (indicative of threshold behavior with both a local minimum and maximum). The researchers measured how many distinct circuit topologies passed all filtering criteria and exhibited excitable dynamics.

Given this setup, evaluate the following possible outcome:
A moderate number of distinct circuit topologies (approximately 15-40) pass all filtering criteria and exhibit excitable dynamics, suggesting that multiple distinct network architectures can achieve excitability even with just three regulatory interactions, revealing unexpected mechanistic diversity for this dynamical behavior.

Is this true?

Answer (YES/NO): YES